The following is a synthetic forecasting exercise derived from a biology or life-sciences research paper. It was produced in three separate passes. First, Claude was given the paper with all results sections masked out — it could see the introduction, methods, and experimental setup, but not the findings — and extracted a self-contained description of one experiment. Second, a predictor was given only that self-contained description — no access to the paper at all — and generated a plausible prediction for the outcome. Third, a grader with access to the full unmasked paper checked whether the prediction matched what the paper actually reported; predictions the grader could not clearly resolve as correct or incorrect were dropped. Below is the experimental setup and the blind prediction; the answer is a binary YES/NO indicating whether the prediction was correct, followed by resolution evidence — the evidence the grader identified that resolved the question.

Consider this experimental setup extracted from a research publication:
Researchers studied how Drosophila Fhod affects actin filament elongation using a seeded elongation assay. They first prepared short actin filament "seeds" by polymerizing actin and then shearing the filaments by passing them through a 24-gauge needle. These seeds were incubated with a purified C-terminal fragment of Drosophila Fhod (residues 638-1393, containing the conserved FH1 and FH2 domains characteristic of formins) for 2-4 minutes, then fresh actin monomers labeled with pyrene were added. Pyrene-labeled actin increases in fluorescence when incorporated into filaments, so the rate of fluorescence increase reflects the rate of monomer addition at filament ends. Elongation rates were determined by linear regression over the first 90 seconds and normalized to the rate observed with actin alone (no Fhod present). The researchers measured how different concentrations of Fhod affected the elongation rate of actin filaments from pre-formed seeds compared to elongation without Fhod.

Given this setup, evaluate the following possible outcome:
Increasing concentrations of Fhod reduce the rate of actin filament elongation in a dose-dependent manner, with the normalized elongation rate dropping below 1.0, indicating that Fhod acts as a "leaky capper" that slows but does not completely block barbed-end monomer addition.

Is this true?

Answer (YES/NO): YES